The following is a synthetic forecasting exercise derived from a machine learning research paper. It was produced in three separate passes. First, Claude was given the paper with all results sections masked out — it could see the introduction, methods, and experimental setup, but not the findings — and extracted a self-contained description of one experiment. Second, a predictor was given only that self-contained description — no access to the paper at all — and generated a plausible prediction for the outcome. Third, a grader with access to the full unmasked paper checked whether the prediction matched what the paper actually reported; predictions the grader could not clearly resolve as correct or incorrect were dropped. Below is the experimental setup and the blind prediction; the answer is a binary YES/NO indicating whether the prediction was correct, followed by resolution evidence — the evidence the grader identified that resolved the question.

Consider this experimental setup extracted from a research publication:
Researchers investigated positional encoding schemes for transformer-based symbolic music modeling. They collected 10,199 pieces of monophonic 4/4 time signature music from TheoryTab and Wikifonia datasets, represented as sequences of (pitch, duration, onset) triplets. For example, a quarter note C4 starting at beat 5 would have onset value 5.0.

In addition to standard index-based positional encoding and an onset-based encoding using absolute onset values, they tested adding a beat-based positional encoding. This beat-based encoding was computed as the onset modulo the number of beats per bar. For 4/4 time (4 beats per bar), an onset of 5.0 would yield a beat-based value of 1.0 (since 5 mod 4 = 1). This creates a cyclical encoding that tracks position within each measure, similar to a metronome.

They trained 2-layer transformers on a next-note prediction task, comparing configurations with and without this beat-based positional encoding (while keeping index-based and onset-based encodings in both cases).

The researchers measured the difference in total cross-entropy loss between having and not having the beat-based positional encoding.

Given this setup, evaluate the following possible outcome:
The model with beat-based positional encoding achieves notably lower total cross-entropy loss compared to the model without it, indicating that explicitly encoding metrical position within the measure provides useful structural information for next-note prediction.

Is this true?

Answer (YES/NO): YES